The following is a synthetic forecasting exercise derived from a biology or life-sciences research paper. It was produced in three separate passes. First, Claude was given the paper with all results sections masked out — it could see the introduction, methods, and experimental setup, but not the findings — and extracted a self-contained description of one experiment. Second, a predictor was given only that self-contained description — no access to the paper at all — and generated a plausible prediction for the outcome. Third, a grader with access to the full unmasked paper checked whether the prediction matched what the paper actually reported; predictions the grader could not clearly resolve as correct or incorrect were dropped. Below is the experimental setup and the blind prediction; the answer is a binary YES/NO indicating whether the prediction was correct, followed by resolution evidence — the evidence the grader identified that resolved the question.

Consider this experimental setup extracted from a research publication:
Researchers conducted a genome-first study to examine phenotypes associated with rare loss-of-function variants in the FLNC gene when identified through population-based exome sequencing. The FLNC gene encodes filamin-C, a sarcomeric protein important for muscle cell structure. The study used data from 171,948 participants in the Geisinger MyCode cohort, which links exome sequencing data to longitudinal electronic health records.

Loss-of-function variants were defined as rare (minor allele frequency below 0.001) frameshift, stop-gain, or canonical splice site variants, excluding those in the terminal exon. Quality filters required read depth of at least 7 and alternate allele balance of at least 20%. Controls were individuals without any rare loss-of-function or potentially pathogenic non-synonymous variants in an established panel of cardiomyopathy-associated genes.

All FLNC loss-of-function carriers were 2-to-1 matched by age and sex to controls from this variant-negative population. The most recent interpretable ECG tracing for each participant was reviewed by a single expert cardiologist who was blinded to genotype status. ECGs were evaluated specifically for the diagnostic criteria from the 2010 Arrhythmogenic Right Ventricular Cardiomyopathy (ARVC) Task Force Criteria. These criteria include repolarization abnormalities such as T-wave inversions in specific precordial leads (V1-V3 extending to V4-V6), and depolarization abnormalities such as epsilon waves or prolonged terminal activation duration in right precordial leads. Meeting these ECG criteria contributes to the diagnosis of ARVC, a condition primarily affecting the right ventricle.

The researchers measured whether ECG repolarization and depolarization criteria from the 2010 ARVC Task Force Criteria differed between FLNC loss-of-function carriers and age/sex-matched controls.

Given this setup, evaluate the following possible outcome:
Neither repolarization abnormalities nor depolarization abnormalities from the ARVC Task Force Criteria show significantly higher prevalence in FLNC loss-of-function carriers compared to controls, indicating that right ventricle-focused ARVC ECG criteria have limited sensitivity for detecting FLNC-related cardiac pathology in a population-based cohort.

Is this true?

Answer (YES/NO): YES